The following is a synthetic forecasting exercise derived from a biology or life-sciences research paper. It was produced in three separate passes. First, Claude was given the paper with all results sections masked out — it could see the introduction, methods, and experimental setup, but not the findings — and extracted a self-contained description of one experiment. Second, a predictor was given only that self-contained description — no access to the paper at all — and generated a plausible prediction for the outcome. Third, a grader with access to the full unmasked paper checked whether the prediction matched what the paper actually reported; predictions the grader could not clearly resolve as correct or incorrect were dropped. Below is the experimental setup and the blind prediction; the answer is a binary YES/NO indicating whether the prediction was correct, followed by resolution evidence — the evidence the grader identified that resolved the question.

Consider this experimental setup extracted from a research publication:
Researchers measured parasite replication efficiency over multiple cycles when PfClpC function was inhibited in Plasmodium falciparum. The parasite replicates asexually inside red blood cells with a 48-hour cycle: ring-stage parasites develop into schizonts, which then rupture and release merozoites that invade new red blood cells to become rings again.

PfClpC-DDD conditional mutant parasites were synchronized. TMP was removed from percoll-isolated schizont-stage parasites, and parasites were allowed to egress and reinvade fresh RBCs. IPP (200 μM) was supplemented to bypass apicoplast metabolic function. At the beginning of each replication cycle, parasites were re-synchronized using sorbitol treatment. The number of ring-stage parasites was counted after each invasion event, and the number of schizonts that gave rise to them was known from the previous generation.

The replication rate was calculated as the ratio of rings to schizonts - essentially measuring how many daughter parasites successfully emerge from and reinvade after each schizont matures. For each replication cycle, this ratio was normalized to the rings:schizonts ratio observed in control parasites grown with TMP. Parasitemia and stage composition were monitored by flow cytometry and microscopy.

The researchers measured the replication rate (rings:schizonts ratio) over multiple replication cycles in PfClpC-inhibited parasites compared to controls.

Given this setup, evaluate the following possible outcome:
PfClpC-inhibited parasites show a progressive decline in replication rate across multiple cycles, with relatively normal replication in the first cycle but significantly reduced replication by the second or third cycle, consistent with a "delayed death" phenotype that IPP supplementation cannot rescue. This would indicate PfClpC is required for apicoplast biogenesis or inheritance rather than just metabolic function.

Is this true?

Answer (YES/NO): NO